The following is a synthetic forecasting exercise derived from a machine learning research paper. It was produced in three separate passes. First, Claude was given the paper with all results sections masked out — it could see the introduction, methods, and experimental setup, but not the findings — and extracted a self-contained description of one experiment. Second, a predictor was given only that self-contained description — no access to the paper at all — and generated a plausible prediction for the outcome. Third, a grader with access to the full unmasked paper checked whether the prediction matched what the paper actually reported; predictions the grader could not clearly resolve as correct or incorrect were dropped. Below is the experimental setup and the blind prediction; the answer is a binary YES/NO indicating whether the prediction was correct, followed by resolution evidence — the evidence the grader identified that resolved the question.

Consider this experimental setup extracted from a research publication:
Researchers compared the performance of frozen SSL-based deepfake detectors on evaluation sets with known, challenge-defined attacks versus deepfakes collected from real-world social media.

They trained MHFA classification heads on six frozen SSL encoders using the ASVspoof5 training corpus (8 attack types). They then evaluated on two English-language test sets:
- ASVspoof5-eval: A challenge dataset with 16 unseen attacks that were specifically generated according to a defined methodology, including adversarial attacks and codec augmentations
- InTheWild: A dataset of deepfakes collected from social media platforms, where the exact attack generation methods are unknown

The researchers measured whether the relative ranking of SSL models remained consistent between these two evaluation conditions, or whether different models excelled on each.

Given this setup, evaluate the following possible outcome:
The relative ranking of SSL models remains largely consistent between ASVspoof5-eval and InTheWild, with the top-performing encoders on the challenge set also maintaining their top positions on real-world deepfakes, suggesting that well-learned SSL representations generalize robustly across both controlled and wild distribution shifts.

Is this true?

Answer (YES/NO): YES